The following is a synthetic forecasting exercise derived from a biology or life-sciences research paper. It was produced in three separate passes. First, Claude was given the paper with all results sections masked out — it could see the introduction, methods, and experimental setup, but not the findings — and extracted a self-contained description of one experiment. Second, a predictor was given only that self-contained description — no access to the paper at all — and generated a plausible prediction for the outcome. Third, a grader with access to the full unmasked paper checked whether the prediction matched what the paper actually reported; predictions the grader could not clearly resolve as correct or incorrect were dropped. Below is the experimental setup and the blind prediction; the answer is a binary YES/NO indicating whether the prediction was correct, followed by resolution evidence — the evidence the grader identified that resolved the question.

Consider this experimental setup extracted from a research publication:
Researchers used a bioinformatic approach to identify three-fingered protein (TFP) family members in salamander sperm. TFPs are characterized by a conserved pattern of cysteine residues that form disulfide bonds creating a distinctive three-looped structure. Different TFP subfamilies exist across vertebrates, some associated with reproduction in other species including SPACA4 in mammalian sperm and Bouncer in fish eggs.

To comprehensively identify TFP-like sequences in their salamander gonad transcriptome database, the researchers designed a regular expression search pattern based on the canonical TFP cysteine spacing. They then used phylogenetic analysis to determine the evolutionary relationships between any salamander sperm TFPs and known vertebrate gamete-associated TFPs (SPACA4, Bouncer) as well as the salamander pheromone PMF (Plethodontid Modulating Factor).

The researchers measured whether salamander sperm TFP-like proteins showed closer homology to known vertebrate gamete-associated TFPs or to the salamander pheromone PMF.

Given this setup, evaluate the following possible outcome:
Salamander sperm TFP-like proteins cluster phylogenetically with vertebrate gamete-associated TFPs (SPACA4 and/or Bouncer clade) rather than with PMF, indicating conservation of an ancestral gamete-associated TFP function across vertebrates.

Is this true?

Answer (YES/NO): NO